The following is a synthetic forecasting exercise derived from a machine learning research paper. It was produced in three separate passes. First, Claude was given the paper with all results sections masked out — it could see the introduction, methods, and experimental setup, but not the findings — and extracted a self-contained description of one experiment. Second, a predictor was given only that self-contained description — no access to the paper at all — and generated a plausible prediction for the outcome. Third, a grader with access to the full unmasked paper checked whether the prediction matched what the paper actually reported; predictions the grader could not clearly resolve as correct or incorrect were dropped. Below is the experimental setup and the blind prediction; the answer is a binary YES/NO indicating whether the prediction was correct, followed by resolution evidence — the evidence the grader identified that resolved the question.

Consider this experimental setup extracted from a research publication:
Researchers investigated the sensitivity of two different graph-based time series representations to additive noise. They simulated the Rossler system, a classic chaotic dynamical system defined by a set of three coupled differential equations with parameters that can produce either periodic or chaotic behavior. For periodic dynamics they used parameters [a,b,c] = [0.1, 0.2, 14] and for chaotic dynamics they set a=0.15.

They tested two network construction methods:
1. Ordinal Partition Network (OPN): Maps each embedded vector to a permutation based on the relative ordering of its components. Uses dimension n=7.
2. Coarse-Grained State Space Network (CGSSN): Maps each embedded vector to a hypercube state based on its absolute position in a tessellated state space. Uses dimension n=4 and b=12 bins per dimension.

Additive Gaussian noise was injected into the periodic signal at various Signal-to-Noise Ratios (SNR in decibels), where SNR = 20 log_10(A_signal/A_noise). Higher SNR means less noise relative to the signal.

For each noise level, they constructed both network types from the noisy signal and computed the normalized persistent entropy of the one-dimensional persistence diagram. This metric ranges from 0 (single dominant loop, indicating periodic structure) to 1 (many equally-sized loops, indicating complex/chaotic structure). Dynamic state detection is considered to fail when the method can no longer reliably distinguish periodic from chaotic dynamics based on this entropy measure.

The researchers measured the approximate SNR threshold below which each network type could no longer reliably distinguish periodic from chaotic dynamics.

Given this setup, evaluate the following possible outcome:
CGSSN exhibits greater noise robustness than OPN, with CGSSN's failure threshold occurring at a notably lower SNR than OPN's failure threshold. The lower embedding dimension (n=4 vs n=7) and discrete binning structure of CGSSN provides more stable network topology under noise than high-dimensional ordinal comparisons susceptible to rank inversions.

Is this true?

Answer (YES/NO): YES